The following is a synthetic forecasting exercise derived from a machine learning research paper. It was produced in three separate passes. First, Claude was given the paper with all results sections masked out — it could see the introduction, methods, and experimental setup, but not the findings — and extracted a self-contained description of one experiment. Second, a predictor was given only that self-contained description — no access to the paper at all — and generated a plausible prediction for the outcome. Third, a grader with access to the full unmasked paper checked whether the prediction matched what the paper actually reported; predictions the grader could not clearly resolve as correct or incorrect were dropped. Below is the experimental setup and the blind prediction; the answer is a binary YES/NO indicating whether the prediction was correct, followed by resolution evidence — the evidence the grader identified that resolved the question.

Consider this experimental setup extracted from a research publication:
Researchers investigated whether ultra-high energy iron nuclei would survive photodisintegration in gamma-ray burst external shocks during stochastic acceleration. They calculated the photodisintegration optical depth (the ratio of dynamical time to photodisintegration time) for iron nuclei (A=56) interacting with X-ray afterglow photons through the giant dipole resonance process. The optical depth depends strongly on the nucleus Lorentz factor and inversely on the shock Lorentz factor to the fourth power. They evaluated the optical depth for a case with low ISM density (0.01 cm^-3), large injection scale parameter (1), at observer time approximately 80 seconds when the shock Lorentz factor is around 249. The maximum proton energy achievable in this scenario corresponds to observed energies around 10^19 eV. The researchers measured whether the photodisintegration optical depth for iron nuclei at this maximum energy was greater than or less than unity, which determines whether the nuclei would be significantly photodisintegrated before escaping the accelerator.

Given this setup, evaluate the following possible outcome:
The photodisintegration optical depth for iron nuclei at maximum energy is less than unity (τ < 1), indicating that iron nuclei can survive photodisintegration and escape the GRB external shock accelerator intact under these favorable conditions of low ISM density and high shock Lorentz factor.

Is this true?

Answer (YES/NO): YES